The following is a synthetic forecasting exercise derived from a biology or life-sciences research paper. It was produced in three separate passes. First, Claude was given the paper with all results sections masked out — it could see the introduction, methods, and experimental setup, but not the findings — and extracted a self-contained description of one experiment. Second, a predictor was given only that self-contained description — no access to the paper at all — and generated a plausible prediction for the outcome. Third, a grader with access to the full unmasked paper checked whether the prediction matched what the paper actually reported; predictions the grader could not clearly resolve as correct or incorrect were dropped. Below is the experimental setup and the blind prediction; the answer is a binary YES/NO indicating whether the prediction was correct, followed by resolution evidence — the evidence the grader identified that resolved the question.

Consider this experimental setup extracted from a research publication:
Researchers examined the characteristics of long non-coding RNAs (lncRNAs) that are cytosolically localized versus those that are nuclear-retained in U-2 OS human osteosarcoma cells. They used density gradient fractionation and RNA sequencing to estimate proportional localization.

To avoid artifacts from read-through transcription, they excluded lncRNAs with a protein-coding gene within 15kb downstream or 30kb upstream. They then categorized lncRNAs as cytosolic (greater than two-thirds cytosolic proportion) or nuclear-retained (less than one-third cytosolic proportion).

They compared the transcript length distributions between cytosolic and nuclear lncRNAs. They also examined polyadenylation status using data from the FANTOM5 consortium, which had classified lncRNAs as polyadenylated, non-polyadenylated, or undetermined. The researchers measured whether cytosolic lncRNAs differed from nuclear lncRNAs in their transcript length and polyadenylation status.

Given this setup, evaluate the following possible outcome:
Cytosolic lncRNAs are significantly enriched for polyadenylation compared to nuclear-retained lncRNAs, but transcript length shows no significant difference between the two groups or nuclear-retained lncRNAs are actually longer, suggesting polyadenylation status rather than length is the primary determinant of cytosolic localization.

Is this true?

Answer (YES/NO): NO